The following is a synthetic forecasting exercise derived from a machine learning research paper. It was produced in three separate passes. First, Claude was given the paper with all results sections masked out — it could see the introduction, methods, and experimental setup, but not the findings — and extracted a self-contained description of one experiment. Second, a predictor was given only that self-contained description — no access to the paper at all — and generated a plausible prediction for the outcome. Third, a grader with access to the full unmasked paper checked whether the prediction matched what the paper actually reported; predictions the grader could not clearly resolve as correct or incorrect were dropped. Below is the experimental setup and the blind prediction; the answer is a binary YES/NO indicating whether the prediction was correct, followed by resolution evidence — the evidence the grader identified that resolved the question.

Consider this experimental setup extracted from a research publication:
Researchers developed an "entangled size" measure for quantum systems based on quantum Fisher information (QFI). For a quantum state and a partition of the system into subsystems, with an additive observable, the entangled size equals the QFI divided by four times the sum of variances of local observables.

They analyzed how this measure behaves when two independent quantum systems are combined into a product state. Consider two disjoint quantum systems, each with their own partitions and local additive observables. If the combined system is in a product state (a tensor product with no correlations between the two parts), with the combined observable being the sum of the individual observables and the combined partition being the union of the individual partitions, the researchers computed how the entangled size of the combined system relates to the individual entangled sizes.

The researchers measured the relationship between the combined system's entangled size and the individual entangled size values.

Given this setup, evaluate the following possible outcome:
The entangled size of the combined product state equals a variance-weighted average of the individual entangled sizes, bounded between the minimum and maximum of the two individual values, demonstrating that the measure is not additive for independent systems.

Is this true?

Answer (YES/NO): NO